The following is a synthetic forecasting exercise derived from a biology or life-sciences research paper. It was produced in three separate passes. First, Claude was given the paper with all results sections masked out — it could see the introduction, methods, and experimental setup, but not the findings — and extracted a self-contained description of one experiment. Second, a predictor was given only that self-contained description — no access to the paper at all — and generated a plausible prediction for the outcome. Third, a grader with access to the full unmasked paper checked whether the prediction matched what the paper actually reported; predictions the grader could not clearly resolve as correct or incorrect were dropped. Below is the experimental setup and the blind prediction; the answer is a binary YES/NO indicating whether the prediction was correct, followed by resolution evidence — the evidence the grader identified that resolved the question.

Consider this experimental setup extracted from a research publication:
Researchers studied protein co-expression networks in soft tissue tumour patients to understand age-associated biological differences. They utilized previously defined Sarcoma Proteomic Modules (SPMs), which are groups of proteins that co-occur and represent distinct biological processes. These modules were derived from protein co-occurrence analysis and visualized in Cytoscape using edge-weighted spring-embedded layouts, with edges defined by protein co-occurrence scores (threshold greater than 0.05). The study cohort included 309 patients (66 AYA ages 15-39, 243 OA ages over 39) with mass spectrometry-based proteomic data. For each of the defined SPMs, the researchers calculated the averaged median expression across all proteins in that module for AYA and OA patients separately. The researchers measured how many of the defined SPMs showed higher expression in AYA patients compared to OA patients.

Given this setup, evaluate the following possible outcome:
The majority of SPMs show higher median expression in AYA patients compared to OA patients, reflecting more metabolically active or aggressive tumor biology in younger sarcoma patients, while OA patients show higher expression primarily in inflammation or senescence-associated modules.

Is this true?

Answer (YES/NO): NO